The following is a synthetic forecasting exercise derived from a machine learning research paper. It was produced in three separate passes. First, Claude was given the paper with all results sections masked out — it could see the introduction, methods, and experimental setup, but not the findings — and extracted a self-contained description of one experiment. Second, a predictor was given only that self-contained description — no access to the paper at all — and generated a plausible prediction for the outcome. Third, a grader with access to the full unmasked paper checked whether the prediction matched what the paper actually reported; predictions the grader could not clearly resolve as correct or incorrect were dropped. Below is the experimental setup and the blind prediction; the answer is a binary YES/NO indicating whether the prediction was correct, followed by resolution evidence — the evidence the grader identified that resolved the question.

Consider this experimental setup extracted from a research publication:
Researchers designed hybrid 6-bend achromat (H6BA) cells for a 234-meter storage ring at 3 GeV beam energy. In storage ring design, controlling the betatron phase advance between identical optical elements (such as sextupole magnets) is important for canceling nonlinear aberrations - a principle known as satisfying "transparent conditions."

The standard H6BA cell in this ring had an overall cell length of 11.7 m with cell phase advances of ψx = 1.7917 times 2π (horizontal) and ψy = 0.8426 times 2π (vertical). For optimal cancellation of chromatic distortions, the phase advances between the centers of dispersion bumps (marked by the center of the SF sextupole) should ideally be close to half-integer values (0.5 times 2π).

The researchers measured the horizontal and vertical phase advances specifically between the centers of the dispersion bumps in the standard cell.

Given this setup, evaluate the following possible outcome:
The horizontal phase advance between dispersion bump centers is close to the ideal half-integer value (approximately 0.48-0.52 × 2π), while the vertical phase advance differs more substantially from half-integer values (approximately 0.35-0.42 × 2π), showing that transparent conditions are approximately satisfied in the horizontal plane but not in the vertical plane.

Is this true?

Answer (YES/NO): NO